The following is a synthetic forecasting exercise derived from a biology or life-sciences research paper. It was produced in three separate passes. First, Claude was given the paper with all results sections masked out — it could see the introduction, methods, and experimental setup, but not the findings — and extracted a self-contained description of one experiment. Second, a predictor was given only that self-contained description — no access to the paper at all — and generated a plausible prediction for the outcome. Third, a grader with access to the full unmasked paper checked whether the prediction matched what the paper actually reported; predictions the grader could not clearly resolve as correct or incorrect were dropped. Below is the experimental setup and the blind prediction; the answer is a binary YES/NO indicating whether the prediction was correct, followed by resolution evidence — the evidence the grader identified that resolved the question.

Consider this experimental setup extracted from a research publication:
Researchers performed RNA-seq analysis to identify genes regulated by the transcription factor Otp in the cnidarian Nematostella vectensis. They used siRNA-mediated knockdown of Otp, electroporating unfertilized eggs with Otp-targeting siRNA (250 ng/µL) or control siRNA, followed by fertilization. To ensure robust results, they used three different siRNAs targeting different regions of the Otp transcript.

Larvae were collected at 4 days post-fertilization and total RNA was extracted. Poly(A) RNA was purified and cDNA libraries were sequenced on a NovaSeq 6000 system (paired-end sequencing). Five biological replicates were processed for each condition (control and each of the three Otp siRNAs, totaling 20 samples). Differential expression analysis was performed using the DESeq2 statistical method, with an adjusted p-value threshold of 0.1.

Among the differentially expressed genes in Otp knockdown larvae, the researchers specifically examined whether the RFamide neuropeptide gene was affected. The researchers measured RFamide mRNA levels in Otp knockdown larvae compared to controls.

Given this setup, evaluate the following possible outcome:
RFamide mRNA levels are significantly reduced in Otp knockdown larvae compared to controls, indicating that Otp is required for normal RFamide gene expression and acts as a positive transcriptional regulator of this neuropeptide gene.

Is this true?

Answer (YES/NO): YES